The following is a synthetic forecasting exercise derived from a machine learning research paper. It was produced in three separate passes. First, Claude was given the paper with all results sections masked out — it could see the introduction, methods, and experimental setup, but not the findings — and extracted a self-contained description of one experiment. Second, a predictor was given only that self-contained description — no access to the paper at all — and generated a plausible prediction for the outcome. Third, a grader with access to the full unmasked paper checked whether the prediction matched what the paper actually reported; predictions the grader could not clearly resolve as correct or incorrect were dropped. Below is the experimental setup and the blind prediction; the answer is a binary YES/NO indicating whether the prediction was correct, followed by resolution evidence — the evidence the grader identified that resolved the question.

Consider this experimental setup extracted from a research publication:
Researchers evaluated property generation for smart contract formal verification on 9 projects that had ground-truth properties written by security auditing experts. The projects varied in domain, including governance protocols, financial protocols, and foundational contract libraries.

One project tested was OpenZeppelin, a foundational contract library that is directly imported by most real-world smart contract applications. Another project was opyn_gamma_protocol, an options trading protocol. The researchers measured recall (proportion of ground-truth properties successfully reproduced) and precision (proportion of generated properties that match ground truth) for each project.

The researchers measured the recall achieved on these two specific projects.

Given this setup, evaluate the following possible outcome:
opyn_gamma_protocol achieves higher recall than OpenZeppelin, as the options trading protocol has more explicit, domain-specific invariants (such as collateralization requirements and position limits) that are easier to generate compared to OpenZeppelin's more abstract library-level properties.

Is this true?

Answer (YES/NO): YES